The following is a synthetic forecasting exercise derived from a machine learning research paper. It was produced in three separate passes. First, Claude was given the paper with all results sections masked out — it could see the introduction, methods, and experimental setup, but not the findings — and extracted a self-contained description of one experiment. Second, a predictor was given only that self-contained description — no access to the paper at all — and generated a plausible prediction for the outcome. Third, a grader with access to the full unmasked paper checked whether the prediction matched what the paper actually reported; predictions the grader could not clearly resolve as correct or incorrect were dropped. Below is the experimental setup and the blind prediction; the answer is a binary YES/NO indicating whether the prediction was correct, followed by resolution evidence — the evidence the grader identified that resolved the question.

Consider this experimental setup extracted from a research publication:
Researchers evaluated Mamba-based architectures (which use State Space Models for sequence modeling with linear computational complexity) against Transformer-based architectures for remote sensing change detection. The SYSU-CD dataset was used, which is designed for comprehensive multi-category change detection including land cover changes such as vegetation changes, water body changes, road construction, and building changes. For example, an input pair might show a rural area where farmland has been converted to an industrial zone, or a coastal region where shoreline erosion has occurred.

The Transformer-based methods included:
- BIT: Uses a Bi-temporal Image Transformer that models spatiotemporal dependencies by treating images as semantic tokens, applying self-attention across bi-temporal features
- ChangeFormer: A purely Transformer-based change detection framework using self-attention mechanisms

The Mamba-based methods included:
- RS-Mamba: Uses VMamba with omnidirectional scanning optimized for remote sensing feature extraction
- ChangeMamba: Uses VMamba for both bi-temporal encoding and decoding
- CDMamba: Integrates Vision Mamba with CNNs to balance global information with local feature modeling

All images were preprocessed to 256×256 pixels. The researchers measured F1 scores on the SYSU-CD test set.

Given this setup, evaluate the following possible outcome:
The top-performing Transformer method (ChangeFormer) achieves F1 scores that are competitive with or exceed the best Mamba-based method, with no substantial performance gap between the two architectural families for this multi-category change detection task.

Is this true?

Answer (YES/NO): NO